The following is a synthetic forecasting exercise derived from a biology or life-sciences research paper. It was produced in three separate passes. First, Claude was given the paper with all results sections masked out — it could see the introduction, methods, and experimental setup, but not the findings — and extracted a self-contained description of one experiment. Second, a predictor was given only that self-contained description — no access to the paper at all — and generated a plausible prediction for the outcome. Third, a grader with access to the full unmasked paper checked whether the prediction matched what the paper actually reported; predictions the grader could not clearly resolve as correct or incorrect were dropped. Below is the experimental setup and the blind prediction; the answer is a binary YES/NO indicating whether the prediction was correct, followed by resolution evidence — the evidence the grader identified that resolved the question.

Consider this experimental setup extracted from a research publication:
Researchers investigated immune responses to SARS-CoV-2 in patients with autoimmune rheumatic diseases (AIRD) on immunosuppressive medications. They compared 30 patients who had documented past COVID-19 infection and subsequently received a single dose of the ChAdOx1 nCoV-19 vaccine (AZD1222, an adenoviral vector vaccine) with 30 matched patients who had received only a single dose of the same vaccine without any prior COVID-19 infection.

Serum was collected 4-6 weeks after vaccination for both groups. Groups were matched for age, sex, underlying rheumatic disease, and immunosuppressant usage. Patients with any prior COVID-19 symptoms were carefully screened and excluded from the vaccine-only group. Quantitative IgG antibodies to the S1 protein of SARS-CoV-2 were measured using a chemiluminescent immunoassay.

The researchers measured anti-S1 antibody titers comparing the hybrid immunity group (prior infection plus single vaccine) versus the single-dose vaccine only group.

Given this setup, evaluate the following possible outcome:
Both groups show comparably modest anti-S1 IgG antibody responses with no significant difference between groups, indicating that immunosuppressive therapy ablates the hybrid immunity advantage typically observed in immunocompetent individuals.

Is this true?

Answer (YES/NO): NO